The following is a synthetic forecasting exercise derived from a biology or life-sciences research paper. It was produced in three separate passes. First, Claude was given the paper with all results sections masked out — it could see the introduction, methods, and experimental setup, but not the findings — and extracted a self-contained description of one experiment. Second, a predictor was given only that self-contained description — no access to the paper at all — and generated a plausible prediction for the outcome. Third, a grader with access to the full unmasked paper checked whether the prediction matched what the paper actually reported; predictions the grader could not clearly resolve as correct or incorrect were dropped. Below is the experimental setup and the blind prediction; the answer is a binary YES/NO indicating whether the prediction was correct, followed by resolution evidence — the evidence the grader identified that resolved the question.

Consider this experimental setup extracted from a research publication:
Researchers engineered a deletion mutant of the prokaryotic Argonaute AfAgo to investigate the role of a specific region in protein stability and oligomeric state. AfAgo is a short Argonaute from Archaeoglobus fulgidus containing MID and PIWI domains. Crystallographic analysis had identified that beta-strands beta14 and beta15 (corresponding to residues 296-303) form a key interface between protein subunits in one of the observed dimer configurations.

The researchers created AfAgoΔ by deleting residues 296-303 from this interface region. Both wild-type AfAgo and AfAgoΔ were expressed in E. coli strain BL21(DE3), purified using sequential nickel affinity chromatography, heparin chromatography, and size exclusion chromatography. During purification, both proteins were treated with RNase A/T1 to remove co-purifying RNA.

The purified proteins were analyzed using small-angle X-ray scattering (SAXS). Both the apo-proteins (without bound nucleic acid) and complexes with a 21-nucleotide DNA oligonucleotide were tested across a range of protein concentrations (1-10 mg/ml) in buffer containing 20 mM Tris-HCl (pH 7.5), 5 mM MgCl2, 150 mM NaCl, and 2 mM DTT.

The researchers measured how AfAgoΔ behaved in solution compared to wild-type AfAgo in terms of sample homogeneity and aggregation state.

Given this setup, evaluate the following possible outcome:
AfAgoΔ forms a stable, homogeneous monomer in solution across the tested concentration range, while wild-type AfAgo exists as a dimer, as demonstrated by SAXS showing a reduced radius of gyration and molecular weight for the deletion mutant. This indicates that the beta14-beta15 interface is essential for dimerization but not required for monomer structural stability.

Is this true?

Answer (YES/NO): NO